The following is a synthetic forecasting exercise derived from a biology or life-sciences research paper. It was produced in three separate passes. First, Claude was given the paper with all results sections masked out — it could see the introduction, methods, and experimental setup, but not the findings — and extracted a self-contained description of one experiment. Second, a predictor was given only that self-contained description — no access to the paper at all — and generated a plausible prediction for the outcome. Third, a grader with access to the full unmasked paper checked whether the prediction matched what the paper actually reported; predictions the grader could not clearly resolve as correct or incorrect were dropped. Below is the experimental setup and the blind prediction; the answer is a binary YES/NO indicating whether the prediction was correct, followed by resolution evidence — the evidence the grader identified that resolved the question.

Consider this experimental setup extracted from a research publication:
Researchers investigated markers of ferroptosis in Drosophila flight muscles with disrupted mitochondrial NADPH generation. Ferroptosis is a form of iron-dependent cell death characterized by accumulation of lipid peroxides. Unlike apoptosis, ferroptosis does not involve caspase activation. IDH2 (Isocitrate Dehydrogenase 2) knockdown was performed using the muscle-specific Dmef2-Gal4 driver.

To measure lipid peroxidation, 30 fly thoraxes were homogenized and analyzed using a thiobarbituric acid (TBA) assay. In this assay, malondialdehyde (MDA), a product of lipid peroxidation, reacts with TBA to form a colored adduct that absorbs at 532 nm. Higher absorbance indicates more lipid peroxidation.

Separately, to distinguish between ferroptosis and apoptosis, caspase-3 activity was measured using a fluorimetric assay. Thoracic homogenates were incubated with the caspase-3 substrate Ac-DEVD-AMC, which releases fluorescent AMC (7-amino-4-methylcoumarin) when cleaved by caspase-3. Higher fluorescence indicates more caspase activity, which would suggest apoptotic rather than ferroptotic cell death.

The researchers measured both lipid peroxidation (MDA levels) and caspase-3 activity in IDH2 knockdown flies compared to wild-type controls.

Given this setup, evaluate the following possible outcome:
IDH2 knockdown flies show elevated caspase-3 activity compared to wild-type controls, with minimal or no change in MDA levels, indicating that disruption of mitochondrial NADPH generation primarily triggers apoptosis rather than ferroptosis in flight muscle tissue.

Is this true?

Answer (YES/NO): NO